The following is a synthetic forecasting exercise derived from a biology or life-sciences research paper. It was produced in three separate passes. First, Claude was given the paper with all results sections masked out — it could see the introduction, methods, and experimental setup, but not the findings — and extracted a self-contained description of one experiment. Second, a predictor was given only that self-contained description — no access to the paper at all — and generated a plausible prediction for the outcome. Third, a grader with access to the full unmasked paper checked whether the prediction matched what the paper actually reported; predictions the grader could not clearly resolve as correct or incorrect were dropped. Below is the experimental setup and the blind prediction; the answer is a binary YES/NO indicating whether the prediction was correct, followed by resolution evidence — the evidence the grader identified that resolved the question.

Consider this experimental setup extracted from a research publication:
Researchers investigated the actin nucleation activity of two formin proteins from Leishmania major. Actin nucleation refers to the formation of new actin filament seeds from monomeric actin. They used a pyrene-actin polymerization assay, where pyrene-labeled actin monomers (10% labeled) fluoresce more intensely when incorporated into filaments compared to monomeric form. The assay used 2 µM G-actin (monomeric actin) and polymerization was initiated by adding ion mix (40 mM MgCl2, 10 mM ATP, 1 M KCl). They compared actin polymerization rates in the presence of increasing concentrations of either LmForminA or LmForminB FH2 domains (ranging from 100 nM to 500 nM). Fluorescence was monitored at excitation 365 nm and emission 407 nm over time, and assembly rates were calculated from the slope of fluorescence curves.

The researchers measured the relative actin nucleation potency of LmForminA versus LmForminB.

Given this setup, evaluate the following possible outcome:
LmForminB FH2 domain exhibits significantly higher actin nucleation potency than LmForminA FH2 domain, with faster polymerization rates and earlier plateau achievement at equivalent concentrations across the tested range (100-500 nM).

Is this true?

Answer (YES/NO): YES